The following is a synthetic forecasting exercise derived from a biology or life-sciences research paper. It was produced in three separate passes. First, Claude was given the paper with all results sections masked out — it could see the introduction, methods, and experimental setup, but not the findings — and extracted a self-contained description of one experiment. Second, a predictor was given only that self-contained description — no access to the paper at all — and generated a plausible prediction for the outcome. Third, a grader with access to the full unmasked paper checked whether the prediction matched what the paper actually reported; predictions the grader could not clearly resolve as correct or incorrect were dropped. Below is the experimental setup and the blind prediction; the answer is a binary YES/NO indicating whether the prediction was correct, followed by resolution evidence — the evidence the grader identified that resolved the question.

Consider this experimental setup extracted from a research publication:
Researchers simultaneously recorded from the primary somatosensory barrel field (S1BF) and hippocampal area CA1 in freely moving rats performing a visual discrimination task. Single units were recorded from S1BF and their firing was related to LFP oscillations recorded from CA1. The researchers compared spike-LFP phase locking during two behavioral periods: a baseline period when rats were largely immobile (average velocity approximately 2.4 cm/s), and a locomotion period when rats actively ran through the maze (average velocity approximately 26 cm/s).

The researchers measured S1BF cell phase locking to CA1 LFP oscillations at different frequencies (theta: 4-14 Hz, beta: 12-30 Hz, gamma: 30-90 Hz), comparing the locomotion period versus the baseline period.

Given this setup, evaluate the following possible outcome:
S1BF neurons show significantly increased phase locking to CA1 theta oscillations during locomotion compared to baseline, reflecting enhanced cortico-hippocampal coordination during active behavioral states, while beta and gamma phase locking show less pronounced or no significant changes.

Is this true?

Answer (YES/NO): NO